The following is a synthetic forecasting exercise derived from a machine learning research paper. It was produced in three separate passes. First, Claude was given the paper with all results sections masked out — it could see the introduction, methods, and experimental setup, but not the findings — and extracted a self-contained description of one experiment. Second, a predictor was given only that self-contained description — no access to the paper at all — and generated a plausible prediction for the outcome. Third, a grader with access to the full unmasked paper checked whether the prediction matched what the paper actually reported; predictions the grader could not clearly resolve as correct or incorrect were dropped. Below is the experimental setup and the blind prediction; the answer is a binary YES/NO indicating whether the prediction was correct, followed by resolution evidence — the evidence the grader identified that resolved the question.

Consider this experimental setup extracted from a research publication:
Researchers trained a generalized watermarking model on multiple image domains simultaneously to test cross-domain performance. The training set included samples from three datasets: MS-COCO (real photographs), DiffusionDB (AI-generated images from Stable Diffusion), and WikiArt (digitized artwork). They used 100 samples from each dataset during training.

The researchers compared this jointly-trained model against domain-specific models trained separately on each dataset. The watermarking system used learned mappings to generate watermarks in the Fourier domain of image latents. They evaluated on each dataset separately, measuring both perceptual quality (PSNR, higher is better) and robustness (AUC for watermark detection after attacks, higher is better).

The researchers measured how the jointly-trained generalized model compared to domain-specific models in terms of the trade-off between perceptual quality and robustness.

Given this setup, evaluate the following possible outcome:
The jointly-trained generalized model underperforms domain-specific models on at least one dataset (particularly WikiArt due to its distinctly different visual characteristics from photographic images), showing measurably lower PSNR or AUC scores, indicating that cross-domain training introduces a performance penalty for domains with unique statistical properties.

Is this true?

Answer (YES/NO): NO